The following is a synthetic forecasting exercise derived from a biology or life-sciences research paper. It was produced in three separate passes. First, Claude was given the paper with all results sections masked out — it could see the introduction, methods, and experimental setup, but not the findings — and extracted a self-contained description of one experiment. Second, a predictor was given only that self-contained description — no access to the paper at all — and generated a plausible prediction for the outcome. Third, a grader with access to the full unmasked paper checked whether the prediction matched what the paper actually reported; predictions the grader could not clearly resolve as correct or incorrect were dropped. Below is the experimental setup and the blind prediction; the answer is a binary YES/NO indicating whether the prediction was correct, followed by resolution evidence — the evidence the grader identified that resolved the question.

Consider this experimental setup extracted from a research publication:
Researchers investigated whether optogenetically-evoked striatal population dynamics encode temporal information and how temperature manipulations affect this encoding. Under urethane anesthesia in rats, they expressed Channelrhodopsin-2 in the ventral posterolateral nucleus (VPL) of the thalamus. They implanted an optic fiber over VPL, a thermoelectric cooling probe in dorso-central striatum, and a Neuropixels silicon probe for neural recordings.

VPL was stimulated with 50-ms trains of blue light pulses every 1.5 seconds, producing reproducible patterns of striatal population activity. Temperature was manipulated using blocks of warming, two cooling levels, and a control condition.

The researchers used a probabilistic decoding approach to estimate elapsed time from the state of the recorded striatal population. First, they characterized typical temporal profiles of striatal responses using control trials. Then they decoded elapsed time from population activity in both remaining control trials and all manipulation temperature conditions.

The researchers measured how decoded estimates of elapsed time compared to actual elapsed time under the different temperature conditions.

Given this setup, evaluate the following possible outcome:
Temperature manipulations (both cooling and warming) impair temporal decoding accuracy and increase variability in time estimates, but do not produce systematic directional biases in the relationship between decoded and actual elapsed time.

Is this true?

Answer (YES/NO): NO